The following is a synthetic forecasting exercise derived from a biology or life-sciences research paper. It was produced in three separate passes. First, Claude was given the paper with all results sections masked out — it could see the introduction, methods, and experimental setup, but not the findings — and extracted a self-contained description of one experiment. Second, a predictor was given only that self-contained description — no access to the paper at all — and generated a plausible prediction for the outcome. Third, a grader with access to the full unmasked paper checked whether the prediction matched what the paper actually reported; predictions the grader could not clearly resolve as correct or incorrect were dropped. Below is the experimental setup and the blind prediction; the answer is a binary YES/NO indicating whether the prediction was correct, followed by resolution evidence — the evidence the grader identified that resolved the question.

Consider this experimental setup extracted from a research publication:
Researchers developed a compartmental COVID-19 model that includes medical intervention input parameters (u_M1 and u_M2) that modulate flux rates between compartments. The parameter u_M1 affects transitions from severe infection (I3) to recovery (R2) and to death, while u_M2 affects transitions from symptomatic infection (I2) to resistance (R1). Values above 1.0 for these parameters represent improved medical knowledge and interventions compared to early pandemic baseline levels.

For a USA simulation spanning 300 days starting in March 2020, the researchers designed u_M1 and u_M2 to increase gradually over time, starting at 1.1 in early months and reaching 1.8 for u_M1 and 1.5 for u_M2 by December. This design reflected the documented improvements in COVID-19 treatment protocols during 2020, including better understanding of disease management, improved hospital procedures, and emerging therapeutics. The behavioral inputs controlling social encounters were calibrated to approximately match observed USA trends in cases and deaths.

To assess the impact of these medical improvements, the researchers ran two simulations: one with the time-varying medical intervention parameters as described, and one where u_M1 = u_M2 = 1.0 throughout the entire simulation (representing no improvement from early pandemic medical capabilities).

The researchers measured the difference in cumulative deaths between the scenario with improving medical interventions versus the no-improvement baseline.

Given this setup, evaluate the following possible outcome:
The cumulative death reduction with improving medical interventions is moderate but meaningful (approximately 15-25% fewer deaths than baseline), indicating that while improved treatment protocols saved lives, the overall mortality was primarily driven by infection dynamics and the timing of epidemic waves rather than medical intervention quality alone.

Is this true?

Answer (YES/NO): NO